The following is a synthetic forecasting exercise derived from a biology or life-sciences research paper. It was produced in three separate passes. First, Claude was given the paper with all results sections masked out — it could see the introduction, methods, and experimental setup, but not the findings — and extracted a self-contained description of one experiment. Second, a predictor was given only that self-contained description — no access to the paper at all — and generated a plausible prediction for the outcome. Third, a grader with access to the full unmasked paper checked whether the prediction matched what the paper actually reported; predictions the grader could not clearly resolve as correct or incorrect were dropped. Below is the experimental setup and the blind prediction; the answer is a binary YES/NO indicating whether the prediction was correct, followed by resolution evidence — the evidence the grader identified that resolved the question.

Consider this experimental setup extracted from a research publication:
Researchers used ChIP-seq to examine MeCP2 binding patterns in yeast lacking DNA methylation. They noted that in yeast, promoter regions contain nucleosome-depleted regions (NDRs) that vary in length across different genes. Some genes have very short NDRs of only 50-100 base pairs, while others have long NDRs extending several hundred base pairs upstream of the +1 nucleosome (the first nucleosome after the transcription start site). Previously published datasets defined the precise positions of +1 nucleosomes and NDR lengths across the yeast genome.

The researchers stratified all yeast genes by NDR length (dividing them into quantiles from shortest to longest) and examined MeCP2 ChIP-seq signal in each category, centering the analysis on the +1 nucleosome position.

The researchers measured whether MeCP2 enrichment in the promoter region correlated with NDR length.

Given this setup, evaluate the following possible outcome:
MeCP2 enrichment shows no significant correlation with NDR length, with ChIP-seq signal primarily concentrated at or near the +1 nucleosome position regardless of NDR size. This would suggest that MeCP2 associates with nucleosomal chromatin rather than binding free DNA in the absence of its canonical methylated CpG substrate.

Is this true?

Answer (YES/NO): NO